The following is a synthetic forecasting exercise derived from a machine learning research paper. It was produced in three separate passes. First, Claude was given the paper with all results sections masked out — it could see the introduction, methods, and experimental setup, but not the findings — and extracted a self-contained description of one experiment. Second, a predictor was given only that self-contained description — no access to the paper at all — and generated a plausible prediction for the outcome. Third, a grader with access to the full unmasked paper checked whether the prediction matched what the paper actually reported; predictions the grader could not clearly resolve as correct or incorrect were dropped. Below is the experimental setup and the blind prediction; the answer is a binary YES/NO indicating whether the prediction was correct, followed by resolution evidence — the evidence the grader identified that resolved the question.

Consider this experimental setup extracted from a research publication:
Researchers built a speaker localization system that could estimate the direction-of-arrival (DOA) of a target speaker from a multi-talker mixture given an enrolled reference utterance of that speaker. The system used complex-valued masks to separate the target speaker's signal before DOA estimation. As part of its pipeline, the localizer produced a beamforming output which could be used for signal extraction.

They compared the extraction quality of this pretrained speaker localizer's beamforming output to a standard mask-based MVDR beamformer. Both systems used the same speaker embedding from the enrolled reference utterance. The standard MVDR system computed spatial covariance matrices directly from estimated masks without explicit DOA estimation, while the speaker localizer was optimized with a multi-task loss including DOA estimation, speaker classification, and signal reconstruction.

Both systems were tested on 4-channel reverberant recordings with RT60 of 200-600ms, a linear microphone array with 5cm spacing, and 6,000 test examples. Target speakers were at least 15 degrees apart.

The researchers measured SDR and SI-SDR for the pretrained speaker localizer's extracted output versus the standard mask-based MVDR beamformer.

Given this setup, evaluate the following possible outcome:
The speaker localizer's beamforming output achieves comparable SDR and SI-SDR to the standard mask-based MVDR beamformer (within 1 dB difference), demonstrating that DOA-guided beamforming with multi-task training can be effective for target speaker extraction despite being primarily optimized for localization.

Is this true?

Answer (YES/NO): NO